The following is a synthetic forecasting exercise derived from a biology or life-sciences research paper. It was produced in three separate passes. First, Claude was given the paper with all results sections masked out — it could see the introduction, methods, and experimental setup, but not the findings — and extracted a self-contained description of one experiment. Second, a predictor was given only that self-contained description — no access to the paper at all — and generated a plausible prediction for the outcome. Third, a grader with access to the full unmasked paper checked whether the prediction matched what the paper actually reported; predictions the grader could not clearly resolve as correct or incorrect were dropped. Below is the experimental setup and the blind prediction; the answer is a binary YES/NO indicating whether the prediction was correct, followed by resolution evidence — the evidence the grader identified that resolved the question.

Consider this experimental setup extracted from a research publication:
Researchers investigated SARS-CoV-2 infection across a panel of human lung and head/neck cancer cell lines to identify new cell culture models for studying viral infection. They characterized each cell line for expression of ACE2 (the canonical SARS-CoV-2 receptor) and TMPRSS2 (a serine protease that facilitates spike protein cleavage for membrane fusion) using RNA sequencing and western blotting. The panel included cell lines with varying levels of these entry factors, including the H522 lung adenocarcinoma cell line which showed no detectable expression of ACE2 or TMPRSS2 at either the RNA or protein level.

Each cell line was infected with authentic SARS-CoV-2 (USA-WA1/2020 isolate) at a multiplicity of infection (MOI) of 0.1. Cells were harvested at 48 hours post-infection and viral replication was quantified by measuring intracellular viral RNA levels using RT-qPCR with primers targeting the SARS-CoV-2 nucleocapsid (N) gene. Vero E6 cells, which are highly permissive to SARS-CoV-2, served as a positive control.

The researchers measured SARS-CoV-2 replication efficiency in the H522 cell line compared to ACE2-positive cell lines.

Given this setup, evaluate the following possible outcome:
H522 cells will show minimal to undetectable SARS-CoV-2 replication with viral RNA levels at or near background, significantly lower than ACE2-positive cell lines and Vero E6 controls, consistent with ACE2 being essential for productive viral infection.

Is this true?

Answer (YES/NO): NO